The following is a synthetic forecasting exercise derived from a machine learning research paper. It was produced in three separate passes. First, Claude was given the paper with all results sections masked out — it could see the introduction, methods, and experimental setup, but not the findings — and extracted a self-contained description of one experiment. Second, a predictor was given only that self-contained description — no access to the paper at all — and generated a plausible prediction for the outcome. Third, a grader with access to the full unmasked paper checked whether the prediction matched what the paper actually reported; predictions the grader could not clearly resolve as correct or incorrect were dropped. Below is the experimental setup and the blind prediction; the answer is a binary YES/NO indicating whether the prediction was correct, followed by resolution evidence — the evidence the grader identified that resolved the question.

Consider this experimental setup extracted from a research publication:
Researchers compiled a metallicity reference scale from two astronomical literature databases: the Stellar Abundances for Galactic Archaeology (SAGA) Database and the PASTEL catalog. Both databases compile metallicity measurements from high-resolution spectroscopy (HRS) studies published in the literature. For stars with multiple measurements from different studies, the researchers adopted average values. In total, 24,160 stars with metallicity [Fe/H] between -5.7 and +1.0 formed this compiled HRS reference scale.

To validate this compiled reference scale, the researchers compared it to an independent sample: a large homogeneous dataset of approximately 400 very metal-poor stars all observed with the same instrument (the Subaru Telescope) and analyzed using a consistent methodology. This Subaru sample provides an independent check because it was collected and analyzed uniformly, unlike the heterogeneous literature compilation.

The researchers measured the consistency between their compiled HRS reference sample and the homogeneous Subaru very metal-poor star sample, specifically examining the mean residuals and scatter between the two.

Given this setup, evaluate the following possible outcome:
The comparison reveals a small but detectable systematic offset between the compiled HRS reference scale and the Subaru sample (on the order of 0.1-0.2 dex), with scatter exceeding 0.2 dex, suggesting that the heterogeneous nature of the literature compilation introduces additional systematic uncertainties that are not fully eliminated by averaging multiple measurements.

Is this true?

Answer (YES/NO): NO